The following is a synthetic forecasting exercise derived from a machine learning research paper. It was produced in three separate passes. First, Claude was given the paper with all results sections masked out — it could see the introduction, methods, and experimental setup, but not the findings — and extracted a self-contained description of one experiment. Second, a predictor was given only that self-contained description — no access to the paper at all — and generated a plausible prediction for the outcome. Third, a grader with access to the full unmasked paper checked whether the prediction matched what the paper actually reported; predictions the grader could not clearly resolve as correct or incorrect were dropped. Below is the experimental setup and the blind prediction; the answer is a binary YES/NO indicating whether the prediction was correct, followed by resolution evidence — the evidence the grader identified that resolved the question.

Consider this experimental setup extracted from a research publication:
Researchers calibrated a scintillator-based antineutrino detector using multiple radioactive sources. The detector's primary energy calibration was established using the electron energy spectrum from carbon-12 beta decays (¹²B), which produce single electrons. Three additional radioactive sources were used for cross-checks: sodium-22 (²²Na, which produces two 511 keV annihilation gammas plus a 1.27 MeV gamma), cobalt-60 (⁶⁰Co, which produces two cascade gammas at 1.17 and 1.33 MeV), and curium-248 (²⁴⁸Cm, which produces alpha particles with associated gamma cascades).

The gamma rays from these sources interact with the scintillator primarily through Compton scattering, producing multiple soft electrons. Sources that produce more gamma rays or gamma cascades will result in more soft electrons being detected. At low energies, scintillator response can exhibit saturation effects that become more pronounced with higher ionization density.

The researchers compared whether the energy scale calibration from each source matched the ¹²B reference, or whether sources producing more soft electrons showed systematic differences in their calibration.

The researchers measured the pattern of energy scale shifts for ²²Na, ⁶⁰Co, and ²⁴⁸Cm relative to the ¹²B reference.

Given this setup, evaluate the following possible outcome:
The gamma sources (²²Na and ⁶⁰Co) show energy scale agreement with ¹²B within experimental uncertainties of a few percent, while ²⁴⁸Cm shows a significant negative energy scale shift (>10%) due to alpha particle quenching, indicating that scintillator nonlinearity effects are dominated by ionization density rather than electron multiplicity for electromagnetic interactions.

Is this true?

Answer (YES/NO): NO